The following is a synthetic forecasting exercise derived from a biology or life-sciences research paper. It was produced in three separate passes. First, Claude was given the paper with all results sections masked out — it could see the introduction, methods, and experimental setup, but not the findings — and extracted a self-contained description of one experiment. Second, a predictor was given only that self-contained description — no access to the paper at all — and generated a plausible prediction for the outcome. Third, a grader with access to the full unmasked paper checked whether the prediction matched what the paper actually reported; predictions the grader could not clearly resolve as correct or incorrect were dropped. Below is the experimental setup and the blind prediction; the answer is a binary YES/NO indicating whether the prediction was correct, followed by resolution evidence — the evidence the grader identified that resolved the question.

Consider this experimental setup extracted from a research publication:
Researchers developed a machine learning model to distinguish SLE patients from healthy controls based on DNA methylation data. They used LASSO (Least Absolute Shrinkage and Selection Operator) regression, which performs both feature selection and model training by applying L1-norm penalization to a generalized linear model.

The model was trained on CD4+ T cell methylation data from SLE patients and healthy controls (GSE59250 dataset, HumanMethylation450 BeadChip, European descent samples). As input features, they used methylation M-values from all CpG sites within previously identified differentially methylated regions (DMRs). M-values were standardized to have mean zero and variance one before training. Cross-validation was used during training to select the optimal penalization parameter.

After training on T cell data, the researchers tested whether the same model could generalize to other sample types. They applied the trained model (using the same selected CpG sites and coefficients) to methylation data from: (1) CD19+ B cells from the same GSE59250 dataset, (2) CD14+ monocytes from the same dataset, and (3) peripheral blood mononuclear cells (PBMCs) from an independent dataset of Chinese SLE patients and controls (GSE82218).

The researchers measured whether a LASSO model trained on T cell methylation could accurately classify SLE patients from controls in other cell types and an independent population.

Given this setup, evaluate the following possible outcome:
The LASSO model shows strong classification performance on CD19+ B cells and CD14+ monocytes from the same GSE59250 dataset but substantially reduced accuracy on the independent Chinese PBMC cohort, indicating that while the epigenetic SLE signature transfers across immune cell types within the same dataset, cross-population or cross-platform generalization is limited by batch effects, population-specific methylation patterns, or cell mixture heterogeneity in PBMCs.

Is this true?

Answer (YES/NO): NO